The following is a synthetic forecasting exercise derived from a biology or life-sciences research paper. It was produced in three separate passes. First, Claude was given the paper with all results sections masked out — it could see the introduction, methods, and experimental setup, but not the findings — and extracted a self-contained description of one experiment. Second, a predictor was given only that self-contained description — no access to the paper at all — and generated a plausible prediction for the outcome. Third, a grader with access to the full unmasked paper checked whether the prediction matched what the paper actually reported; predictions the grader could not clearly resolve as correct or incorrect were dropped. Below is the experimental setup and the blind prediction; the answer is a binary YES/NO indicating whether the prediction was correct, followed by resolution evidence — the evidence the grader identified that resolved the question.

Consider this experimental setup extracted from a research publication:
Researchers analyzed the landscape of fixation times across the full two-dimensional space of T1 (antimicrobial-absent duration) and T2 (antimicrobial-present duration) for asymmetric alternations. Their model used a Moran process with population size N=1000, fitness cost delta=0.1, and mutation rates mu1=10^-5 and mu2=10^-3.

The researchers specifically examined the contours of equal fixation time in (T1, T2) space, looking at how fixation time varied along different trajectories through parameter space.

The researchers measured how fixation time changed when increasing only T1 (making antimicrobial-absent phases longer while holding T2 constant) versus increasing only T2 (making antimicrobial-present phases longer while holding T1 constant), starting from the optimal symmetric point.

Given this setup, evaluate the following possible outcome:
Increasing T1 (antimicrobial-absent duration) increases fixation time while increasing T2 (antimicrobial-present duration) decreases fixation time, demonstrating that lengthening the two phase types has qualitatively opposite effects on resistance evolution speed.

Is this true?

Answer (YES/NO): NO